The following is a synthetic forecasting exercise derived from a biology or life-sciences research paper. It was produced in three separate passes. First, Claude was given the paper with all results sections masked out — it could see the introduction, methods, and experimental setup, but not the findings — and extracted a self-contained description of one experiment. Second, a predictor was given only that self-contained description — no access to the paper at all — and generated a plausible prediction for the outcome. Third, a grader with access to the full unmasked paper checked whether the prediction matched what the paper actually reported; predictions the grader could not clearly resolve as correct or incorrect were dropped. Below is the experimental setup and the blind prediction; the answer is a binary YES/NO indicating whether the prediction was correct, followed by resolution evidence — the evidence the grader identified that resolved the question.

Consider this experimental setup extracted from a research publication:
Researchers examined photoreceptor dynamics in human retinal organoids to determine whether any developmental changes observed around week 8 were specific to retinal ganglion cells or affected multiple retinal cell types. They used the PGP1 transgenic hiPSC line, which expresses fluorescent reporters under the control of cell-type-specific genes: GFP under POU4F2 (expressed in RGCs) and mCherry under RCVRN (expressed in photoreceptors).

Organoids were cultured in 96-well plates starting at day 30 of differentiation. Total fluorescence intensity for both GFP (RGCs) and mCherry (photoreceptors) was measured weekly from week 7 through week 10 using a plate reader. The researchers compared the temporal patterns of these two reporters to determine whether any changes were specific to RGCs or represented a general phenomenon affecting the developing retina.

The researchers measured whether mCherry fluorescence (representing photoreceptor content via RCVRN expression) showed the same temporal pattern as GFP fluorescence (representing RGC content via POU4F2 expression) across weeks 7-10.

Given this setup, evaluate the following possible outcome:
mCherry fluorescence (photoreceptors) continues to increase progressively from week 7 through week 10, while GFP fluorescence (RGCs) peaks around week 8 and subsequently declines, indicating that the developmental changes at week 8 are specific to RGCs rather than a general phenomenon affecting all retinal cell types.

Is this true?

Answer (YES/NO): NO